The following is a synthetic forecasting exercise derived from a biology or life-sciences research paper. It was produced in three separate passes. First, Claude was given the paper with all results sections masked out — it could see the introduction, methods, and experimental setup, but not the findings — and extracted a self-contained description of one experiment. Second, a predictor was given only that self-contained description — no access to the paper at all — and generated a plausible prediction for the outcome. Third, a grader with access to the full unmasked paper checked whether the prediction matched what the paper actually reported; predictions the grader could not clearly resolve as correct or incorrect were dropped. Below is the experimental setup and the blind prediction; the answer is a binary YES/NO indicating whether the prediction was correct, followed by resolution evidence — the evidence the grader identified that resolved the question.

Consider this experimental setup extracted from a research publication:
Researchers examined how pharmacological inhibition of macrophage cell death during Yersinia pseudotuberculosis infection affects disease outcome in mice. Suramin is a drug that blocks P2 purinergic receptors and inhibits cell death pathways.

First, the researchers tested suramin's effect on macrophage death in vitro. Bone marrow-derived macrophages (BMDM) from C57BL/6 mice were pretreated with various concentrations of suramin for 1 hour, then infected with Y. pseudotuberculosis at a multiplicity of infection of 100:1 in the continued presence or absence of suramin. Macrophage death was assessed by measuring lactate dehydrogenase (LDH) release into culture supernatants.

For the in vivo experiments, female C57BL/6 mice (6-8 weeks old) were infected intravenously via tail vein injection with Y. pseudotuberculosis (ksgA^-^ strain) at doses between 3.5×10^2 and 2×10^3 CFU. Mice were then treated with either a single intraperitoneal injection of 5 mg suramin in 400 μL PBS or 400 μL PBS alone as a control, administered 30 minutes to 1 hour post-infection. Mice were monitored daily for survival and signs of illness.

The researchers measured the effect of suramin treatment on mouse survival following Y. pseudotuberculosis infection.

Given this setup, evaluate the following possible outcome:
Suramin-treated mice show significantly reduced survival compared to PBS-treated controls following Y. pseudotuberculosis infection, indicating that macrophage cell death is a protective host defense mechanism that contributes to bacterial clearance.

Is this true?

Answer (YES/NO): YES